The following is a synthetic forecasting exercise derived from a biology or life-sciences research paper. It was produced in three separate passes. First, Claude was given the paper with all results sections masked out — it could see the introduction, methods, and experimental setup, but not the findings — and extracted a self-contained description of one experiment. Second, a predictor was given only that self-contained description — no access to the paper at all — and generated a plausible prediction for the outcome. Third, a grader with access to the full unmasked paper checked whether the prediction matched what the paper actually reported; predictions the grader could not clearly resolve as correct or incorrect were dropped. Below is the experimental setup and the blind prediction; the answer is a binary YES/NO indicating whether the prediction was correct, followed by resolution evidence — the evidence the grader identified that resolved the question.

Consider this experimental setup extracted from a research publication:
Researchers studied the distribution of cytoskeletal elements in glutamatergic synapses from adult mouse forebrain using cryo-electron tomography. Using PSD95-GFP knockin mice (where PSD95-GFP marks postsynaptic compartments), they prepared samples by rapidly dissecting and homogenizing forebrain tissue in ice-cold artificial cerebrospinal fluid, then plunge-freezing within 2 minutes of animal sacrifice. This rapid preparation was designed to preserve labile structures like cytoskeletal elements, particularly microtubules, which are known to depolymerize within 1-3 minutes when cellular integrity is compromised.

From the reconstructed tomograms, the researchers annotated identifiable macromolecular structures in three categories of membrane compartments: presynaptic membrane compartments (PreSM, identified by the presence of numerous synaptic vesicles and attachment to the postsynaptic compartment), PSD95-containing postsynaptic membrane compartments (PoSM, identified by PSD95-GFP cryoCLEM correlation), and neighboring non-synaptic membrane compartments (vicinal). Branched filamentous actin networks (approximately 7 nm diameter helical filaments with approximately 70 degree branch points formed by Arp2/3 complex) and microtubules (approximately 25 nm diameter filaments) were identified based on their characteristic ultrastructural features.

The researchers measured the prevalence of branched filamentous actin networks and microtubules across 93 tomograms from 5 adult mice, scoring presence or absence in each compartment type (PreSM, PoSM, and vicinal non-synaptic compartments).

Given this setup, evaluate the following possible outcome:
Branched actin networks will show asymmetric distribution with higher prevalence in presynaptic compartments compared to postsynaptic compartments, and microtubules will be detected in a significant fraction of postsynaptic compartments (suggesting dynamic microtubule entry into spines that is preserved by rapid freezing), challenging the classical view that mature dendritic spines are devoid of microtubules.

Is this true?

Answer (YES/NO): NO